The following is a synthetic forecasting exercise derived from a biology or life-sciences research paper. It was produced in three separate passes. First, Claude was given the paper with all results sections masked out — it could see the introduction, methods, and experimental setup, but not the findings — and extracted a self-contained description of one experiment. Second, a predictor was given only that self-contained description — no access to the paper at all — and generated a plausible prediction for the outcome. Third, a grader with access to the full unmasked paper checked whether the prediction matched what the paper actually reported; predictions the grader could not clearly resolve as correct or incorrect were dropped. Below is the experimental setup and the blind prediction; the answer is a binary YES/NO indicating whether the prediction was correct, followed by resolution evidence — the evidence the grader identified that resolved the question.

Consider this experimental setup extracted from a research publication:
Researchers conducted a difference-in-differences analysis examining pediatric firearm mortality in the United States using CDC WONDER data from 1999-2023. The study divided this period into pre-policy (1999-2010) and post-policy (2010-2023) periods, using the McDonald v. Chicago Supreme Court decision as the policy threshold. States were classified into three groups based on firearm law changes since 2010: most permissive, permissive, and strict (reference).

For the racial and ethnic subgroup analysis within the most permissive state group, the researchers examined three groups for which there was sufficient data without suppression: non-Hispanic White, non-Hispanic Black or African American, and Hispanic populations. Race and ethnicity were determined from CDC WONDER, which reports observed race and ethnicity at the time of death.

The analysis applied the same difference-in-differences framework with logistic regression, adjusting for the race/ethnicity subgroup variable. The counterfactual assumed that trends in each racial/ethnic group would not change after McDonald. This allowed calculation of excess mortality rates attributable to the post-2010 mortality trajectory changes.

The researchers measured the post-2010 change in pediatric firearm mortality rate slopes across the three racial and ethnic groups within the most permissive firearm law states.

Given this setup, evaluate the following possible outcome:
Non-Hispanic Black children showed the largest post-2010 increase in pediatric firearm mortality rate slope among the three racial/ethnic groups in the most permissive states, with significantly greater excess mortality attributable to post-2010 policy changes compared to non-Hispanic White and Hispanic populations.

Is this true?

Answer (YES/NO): YES